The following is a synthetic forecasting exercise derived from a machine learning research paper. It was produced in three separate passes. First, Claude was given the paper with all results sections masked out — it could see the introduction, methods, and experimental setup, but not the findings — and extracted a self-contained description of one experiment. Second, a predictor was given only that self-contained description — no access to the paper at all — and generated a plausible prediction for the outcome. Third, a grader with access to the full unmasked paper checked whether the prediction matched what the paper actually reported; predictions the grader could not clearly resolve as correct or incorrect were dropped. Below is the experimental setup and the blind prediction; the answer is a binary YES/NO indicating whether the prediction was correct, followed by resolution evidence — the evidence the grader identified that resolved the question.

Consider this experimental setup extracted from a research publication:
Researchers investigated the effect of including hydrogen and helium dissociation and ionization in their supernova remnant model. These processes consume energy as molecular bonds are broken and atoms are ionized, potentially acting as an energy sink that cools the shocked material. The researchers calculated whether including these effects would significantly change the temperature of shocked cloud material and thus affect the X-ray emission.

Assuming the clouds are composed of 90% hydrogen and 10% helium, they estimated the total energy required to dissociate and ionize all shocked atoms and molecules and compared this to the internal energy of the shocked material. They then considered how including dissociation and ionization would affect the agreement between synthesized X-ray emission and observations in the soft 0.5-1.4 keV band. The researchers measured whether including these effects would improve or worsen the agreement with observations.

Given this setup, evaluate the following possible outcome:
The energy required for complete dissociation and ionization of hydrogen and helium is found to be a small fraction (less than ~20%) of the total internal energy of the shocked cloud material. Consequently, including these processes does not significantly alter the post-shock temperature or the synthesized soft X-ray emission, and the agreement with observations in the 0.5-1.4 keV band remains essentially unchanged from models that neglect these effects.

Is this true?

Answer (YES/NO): NO